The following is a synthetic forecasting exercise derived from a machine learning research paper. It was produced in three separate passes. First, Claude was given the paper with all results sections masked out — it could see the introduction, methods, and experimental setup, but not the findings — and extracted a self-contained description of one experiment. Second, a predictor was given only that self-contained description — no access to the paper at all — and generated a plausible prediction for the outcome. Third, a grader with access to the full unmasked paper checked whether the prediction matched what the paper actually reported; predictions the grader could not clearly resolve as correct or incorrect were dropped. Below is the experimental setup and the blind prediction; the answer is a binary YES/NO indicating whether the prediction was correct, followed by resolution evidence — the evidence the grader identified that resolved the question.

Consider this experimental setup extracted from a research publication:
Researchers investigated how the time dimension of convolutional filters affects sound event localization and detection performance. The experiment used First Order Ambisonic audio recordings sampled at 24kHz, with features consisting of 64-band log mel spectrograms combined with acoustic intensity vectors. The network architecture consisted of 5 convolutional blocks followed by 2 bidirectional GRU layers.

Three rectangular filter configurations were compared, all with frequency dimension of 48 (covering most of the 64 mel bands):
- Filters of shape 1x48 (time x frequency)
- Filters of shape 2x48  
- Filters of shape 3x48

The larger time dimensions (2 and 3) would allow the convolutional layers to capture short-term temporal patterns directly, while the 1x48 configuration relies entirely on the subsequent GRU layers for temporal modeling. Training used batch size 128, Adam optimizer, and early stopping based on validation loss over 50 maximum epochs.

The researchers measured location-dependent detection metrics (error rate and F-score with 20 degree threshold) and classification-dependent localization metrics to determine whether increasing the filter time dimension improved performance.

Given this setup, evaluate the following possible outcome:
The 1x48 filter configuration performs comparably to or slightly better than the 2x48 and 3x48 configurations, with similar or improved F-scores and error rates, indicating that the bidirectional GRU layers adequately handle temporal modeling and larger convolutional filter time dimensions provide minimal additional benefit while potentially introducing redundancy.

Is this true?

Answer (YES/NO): YES